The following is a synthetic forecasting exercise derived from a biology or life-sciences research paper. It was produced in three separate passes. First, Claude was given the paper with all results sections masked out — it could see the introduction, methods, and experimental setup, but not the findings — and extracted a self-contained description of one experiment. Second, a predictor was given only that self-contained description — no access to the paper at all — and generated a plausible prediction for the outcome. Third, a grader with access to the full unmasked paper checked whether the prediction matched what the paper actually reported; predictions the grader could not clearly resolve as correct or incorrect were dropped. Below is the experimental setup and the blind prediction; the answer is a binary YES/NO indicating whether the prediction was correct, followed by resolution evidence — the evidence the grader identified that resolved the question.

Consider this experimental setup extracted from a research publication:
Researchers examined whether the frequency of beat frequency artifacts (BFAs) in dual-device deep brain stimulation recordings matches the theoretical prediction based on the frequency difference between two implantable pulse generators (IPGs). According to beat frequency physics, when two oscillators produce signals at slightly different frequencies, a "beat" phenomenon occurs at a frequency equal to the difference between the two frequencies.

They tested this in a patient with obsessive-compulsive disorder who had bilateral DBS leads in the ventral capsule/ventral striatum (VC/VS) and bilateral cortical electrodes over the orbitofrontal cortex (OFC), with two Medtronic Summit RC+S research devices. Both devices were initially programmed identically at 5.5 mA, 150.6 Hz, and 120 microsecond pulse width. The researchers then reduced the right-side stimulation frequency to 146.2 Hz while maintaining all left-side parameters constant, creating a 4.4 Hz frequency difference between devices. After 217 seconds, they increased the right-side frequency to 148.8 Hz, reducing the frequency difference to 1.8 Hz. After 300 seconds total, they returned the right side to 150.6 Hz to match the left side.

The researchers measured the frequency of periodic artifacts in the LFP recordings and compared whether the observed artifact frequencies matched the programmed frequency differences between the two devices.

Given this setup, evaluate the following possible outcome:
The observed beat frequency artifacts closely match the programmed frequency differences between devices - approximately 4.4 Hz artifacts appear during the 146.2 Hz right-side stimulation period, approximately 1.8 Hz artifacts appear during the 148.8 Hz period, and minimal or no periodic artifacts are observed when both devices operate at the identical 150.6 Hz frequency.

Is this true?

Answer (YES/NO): YES